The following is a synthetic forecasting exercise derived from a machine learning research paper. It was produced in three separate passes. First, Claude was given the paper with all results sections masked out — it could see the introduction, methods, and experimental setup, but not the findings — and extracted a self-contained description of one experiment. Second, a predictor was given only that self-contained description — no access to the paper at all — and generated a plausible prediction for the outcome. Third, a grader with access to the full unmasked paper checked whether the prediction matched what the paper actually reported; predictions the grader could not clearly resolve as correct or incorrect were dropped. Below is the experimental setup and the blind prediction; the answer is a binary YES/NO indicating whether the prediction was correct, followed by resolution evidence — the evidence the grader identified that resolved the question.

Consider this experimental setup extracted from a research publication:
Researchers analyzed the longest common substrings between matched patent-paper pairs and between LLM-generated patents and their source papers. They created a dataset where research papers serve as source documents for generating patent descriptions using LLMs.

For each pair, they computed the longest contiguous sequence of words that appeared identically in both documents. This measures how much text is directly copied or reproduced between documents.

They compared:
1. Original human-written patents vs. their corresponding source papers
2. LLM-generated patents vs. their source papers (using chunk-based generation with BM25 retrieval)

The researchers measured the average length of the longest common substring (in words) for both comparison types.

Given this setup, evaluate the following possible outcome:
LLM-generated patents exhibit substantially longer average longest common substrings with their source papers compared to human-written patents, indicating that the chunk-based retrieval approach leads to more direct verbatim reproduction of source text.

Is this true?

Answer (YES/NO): NO